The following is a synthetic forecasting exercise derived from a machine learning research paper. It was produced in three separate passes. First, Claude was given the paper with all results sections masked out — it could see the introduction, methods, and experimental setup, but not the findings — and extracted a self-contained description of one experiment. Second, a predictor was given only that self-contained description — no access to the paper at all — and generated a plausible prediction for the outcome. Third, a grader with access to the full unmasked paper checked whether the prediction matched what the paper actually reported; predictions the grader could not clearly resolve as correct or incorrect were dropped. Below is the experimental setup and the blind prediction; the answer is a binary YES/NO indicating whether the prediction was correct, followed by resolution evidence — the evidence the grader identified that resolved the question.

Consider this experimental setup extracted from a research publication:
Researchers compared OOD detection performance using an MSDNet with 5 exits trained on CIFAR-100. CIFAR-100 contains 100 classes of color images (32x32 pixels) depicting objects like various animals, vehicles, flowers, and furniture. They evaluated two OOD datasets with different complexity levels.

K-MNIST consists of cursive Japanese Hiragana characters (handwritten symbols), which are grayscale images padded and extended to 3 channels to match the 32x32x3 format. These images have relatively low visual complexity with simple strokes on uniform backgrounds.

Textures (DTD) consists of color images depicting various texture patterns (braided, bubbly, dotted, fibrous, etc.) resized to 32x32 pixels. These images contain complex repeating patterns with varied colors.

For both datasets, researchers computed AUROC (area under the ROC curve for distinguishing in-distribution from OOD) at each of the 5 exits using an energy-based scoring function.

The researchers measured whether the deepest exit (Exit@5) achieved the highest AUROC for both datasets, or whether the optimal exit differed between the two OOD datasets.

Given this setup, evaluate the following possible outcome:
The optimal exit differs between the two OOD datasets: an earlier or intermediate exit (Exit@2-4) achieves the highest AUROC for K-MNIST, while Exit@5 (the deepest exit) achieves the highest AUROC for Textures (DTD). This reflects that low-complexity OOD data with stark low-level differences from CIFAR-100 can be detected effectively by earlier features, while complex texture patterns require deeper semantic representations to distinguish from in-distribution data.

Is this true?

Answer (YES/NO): YES